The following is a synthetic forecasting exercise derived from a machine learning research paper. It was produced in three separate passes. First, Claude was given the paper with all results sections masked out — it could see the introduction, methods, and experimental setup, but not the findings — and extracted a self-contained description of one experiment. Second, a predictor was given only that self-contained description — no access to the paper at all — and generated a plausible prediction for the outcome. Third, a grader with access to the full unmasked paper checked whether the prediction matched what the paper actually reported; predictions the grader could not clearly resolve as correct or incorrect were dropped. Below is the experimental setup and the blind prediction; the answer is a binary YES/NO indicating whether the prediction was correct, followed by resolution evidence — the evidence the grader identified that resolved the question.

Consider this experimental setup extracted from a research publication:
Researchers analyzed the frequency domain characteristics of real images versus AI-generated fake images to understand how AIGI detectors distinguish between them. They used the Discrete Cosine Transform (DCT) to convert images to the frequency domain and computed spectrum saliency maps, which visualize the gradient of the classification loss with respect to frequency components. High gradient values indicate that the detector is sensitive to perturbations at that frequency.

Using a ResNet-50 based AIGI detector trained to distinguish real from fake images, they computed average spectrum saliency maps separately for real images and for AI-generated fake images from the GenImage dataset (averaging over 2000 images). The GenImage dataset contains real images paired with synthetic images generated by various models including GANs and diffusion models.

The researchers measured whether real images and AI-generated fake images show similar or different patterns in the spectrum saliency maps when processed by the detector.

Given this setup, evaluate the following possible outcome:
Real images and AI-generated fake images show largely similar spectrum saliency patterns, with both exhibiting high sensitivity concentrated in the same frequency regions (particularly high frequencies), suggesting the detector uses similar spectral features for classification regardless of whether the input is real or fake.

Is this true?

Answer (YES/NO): NO